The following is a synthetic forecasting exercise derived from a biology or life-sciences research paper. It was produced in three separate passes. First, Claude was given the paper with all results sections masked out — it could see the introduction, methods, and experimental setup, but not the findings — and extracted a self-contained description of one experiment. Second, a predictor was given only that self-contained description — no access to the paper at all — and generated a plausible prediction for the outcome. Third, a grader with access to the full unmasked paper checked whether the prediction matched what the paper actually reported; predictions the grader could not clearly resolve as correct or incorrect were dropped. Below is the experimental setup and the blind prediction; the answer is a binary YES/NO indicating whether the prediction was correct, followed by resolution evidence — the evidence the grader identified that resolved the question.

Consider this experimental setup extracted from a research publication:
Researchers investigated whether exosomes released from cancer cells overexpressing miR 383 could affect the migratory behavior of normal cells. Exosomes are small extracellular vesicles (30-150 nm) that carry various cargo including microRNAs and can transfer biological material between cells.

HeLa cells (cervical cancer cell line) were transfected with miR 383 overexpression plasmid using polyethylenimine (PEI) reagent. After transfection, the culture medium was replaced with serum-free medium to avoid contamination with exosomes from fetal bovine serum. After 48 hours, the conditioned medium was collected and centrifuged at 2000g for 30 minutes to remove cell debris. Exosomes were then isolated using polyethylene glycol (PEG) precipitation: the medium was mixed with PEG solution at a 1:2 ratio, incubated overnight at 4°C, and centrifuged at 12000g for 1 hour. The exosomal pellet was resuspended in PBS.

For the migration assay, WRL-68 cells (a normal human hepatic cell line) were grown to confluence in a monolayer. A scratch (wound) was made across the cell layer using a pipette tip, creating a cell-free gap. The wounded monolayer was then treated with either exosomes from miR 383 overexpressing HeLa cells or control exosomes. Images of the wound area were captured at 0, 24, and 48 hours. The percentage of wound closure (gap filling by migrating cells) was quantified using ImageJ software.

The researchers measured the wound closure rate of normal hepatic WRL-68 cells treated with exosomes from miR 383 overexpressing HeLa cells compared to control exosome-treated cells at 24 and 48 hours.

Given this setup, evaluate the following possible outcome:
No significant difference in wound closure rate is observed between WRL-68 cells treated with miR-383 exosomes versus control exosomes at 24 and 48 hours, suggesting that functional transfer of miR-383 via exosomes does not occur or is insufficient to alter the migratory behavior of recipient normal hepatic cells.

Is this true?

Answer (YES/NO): NO